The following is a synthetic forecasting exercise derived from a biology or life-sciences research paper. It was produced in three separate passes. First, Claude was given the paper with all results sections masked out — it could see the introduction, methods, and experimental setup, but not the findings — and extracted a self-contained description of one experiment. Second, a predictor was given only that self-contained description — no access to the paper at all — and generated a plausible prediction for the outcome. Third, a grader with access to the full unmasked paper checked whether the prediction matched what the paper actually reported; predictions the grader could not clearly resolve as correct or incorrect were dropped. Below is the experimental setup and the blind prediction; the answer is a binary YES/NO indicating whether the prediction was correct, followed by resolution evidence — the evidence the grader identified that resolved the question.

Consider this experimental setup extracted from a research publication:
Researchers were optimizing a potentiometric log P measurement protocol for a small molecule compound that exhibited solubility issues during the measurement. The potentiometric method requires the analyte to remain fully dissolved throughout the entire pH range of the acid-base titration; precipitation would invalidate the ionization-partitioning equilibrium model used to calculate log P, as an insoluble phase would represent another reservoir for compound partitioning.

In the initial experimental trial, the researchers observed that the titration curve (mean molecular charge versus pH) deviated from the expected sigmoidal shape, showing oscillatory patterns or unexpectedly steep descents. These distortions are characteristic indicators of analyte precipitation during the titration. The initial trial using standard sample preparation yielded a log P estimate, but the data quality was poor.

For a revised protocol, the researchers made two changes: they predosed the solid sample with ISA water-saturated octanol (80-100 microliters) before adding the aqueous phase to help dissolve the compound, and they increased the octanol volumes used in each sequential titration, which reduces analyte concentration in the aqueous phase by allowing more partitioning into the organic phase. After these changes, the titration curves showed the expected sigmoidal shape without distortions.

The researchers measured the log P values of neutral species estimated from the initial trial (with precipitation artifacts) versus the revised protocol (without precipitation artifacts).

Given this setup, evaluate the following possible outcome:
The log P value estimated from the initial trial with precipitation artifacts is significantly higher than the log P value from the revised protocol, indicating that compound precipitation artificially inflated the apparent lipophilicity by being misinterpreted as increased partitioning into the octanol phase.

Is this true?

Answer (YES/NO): YES